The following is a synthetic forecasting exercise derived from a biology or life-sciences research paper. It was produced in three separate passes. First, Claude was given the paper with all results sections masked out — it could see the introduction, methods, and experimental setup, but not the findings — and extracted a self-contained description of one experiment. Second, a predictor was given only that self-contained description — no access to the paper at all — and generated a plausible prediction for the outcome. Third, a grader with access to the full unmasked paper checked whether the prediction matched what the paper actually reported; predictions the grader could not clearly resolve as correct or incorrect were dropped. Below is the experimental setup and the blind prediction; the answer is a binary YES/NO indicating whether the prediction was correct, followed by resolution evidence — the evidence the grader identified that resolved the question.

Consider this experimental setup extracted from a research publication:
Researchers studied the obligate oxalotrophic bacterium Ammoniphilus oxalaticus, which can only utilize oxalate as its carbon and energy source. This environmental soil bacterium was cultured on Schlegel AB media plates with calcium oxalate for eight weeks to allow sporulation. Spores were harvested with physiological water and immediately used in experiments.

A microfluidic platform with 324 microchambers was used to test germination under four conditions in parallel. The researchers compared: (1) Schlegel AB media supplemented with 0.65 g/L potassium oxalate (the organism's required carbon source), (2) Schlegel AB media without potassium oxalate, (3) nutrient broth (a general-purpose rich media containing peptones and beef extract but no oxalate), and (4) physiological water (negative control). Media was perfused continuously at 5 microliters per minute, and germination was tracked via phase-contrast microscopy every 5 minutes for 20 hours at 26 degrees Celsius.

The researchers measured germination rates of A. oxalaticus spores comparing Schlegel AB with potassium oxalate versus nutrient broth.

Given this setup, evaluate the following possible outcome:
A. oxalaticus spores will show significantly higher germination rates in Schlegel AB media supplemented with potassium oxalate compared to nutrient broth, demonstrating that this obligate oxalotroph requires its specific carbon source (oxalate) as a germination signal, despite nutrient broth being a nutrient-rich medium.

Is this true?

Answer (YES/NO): YES